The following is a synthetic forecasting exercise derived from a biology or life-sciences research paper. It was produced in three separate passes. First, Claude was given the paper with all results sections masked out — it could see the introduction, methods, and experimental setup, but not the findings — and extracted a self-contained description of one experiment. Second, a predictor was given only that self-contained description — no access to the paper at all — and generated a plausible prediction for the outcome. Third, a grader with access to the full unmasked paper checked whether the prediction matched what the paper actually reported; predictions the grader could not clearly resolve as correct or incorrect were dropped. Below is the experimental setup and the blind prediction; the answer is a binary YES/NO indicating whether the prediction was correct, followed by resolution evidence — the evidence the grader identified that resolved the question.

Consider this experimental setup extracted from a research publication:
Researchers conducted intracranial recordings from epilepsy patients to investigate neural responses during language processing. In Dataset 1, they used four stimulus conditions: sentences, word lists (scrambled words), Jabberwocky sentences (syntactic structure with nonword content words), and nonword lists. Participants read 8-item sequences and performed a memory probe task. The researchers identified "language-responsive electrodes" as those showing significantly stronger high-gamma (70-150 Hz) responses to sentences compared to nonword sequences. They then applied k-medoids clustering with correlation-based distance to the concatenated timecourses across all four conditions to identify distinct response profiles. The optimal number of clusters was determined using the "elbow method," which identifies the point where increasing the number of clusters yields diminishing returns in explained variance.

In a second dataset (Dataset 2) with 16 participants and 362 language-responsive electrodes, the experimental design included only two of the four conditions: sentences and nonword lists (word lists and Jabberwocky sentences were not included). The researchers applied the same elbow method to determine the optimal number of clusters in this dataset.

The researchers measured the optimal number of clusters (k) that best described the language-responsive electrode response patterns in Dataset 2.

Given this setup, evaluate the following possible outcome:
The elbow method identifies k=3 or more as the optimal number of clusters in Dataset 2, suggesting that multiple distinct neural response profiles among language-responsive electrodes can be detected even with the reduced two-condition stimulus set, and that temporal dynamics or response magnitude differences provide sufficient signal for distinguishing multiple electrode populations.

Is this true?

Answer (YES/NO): NO